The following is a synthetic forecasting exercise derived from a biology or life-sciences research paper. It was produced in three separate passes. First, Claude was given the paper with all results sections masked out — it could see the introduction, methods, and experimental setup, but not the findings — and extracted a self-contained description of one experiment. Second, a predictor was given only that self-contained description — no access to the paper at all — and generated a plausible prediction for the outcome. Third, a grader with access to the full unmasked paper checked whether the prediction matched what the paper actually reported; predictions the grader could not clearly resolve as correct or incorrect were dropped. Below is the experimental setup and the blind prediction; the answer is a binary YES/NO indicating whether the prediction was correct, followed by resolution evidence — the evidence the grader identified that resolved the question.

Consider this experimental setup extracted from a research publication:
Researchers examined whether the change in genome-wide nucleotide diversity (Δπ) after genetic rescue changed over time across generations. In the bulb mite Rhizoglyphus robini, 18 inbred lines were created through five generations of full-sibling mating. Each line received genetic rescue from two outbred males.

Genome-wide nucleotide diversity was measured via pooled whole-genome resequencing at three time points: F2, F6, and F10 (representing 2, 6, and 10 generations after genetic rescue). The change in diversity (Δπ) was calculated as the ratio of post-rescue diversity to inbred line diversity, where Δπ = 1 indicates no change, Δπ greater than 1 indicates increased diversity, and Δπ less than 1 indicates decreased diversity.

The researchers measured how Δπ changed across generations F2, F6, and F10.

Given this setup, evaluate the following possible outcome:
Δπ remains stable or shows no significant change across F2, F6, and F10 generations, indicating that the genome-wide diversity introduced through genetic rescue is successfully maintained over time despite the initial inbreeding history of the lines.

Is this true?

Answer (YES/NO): NO